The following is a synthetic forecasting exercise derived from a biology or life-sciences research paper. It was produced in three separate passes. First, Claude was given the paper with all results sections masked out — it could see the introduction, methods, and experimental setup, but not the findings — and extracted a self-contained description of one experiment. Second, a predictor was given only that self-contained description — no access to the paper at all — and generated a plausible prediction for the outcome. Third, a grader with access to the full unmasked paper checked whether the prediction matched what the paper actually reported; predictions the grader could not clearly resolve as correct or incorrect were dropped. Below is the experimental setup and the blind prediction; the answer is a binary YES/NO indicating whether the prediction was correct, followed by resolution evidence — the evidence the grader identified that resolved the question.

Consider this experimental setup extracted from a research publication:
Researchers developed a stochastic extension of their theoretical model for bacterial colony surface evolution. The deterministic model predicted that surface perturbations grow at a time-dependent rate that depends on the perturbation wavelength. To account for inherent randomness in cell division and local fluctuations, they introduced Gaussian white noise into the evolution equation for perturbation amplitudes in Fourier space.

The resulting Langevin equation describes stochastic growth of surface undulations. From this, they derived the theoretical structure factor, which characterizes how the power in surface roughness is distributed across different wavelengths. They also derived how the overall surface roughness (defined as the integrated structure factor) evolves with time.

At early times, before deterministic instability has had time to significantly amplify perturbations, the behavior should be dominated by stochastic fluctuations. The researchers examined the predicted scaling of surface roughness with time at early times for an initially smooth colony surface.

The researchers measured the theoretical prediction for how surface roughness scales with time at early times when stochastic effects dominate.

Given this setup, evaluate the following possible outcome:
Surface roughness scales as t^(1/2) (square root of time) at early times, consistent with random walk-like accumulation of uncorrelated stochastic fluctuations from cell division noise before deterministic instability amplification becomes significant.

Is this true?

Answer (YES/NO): YES